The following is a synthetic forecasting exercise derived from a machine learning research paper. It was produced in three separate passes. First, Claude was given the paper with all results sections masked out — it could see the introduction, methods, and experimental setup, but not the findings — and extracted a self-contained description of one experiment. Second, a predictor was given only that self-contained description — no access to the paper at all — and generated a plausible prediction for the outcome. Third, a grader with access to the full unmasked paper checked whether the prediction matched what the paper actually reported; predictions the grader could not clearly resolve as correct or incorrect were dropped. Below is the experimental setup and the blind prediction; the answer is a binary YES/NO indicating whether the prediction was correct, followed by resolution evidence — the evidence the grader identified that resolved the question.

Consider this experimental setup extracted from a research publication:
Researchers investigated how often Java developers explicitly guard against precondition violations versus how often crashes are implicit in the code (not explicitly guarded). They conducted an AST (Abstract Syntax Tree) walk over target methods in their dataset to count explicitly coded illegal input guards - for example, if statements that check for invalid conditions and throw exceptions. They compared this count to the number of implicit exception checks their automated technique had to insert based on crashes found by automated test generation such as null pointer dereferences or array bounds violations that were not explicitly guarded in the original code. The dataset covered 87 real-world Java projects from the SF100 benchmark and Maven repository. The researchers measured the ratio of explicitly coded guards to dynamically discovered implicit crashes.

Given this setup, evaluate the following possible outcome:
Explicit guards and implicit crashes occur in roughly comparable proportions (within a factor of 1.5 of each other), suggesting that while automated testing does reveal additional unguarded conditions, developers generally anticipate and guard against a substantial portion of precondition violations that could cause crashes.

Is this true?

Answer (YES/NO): NO